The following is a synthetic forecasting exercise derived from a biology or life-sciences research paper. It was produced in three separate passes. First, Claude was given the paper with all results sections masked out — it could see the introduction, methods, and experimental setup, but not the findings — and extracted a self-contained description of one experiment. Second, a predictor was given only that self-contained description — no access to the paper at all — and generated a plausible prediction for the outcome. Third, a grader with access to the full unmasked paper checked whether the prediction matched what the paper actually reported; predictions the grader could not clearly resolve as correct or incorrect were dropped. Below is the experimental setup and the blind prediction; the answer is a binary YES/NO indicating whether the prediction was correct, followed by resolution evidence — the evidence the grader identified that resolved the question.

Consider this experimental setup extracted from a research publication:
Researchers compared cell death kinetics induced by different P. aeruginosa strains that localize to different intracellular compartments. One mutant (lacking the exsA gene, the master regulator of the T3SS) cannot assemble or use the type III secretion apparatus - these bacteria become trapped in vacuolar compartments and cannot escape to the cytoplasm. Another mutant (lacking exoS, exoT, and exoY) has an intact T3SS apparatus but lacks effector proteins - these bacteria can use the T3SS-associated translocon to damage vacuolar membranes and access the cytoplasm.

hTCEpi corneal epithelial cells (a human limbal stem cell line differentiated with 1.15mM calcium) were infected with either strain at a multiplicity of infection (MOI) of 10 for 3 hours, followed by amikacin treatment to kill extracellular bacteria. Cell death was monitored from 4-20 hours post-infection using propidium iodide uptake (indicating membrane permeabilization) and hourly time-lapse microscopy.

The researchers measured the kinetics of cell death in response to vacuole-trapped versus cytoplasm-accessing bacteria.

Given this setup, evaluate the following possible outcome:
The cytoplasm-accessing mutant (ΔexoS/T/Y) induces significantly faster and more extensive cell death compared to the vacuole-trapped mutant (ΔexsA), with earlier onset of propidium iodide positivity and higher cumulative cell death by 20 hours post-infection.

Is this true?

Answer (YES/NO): NO